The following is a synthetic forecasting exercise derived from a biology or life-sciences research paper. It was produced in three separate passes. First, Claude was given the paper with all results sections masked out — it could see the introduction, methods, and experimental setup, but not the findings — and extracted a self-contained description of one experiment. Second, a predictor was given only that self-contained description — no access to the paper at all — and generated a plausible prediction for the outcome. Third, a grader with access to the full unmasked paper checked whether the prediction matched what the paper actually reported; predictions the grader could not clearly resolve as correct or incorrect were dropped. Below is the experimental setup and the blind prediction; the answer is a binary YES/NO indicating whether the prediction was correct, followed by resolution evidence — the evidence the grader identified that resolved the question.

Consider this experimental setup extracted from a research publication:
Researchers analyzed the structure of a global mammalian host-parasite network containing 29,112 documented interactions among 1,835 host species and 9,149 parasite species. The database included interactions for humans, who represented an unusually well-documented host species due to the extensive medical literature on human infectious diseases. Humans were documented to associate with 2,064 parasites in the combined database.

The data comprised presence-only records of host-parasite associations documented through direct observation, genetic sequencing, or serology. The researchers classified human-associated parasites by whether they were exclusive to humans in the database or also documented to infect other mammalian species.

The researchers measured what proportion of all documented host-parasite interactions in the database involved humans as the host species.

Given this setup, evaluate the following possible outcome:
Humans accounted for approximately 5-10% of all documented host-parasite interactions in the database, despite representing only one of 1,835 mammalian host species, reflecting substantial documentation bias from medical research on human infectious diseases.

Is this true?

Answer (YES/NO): YES